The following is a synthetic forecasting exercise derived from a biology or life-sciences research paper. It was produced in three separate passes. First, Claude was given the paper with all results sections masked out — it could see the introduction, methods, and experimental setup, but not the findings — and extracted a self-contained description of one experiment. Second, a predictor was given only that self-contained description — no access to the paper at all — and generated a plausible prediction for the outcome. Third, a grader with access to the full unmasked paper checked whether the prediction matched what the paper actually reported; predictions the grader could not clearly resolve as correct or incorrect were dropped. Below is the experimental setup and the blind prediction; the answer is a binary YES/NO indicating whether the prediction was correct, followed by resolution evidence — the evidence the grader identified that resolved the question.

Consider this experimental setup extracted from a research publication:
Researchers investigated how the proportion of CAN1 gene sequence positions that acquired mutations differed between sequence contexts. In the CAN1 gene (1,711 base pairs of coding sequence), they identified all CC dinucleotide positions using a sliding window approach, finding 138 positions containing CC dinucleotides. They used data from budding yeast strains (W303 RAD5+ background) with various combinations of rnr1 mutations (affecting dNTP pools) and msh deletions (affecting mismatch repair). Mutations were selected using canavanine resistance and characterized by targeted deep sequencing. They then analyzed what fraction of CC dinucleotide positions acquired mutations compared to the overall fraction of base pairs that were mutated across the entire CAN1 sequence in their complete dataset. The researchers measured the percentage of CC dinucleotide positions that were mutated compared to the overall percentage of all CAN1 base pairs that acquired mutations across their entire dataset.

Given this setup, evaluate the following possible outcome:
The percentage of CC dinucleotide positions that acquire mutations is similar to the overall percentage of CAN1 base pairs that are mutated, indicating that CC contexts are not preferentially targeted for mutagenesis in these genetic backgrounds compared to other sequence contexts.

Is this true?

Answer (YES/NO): NO